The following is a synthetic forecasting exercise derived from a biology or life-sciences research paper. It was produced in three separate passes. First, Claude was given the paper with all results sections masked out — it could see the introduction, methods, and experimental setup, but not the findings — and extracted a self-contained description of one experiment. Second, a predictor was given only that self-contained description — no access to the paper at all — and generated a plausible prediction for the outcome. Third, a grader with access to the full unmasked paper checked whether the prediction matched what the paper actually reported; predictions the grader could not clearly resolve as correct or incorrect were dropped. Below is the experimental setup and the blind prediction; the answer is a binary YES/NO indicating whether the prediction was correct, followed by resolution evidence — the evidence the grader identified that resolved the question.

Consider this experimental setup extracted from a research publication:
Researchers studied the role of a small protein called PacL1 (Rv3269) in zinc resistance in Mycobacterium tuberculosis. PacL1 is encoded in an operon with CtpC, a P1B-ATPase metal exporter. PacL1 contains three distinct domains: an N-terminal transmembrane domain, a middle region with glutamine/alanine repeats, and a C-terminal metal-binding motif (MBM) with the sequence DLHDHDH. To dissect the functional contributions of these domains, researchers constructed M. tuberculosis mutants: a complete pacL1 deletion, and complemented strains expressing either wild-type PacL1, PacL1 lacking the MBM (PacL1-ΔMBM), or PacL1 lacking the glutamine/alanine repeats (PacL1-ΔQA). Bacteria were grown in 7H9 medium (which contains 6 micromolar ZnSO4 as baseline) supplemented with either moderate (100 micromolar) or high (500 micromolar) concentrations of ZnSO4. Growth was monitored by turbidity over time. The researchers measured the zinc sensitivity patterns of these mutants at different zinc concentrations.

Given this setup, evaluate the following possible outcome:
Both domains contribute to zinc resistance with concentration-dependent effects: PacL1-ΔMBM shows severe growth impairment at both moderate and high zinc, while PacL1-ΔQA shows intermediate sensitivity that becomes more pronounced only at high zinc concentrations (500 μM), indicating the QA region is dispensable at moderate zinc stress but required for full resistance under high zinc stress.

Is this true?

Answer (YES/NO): NO